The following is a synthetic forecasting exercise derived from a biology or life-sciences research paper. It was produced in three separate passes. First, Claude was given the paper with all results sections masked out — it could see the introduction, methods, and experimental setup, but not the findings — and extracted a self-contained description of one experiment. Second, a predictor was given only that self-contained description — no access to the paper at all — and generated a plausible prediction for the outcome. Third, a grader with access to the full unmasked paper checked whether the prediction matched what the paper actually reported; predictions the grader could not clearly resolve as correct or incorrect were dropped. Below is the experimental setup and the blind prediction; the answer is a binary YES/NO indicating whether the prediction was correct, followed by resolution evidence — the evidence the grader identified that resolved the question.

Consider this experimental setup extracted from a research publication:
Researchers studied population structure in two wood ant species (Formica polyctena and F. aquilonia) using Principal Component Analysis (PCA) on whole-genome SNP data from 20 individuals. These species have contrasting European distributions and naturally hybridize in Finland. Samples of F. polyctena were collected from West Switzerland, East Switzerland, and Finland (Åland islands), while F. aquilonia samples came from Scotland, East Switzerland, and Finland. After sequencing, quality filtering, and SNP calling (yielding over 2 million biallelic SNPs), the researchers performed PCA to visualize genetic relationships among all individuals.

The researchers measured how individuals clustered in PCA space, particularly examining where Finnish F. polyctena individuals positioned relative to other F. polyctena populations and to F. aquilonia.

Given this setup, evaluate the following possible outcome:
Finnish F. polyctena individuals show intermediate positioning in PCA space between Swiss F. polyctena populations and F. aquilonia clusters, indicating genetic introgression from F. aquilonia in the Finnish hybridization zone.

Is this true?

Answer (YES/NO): YES